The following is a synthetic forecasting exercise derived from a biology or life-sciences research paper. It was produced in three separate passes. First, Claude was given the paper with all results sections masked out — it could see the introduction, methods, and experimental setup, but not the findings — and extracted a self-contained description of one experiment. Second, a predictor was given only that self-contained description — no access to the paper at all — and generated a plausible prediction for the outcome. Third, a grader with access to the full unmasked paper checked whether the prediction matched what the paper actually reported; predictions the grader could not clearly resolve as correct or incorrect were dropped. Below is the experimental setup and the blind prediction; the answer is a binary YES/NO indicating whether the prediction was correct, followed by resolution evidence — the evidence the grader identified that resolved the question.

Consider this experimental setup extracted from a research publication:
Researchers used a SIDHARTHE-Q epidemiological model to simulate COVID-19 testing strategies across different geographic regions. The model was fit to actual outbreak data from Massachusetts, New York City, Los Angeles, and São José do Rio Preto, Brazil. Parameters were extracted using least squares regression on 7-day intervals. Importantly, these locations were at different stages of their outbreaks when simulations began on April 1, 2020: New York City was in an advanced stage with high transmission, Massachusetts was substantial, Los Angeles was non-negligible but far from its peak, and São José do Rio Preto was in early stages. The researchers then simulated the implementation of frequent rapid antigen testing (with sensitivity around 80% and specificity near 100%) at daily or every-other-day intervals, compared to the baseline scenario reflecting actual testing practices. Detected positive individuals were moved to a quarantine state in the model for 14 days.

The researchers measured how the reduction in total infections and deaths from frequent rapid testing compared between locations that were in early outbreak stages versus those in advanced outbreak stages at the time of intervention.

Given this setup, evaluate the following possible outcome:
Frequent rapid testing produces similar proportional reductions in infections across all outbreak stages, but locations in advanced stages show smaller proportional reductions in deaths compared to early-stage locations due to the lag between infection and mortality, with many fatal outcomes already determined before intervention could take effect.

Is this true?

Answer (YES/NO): NO